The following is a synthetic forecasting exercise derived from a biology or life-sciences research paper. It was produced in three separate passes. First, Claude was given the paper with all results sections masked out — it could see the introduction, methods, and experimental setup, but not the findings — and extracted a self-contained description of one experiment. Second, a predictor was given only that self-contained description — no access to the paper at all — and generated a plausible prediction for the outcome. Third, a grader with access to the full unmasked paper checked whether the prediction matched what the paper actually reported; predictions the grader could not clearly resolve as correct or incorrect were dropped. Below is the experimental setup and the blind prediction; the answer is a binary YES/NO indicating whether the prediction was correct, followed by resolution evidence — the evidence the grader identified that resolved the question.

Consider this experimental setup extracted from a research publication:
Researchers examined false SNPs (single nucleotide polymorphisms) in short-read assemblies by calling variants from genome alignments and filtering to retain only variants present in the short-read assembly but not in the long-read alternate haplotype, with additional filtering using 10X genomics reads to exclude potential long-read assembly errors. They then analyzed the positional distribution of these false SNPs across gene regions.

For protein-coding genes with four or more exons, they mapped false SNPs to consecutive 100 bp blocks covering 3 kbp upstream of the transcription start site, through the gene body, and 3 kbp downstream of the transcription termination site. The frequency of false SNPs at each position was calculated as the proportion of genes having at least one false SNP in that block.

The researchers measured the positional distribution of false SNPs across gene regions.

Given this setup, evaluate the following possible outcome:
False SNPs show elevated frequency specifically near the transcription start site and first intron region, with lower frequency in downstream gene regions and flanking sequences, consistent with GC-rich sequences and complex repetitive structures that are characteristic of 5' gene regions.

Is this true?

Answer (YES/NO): NO